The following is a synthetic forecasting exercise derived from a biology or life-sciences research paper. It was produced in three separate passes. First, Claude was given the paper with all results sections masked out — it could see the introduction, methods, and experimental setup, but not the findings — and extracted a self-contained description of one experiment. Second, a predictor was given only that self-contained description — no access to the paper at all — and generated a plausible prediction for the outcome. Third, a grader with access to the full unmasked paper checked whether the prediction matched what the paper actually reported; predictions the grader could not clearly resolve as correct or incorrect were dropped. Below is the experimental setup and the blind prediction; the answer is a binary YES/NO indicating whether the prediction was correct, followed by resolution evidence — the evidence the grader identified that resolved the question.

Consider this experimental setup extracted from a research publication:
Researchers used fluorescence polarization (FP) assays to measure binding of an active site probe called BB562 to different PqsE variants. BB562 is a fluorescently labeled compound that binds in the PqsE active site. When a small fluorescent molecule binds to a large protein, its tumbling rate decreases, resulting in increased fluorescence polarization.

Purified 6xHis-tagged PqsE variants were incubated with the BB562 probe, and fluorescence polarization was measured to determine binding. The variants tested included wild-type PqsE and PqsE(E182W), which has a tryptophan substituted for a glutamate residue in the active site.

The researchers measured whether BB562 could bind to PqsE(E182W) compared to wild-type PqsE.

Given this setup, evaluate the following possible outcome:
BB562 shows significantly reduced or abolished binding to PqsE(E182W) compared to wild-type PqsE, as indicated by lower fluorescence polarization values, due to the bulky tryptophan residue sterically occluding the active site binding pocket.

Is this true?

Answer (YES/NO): YES